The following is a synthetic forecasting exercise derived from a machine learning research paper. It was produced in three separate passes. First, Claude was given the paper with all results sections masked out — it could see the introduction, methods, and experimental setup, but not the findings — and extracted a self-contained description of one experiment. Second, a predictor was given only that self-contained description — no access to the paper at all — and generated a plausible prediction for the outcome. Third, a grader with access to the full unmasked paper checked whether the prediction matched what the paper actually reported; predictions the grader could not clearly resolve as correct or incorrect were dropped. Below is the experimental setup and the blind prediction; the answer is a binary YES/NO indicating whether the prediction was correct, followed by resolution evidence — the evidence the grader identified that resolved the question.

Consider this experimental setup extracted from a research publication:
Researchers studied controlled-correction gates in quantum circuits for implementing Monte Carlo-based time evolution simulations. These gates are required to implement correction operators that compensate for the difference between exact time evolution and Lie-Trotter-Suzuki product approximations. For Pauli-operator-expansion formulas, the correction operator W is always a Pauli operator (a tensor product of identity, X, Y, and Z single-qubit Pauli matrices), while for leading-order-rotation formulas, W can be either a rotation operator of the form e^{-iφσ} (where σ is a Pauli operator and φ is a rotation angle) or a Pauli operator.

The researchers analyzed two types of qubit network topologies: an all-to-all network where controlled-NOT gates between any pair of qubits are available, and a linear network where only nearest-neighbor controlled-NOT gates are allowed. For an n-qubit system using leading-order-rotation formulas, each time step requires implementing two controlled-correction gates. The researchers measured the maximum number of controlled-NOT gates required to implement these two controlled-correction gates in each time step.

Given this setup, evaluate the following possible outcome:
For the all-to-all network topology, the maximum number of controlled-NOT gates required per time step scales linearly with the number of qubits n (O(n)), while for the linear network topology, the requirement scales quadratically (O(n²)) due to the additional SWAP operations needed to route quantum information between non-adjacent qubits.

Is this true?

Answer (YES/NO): NO